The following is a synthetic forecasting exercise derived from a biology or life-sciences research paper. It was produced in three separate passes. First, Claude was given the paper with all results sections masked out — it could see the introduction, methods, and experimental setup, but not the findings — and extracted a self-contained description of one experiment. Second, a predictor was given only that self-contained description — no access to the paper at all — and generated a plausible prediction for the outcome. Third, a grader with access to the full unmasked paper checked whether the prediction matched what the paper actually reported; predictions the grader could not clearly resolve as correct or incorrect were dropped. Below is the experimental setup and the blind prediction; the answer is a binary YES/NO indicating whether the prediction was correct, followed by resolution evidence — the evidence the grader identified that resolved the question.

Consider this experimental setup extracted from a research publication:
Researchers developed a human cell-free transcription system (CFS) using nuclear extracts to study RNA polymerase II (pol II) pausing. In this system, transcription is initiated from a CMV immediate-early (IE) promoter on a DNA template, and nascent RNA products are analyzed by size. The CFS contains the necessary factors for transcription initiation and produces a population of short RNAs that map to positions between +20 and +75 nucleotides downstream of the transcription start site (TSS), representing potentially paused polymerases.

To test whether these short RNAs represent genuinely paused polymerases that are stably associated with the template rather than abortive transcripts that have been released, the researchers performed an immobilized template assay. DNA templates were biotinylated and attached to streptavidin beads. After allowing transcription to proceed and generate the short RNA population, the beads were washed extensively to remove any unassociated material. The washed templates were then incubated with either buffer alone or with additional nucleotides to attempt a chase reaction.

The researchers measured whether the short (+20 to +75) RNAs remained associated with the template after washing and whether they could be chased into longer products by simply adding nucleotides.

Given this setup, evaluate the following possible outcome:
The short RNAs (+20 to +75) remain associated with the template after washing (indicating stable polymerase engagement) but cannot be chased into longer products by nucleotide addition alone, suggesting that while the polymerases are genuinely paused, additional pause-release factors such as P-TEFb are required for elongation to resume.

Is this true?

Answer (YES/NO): YES